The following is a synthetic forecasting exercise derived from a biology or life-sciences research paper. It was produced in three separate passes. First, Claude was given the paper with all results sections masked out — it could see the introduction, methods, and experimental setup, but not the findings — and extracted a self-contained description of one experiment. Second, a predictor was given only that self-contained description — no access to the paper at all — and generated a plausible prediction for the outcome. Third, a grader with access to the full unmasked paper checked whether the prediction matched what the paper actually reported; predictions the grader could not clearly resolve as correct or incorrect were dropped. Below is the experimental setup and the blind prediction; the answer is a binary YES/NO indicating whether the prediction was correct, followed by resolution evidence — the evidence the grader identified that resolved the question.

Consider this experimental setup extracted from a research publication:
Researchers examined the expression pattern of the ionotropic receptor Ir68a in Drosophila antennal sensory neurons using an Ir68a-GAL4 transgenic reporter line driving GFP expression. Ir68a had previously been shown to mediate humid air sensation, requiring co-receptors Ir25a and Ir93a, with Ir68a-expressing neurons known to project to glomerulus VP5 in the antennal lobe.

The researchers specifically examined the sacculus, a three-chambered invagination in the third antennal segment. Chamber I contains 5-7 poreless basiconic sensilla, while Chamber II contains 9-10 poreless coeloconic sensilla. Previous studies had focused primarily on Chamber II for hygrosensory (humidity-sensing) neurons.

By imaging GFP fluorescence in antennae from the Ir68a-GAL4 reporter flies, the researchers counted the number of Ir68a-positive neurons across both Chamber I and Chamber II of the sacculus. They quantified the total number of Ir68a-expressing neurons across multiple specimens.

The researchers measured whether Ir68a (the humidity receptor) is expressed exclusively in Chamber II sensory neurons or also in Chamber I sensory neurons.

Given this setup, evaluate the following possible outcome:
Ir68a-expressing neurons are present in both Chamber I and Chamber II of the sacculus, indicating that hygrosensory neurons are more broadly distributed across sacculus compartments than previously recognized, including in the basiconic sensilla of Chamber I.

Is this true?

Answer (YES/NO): YES